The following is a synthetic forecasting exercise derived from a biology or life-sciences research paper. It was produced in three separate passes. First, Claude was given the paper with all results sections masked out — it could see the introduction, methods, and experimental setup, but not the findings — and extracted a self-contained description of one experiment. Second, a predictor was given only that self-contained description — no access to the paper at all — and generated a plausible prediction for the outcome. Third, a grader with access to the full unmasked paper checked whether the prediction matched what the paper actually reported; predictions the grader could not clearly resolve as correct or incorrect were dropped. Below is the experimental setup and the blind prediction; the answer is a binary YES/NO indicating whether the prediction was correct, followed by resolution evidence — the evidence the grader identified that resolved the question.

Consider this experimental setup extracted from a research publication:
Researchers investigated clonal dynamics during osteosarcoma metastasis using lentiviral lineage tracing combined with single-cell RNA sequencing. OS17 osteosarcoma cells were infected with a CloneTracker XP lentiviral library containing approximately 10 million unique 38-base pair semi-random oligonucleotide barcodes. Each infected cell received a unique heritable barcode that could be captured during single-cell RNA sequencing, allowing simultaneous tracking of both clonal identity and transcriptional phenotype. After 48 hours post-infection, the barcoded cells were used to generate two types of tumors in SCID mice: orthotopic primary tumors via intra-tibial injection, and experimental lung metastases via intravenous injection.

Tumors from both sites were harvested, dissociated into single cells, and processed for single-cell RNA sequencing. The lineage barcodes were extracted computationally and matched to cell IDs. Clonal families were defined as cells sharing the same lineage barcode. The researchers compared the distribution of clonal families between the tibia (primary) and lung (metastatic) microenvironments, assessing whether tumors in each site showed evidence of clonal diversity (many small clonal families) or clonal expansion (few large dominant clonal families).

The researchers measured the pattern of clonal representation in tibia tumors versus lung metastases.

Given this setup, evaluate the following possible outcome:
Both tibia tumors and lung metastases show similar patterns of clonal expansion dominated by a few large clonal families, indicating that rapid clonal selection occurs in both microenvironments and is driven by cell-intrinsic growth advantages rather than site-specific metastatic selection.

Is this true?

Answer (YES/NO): NO